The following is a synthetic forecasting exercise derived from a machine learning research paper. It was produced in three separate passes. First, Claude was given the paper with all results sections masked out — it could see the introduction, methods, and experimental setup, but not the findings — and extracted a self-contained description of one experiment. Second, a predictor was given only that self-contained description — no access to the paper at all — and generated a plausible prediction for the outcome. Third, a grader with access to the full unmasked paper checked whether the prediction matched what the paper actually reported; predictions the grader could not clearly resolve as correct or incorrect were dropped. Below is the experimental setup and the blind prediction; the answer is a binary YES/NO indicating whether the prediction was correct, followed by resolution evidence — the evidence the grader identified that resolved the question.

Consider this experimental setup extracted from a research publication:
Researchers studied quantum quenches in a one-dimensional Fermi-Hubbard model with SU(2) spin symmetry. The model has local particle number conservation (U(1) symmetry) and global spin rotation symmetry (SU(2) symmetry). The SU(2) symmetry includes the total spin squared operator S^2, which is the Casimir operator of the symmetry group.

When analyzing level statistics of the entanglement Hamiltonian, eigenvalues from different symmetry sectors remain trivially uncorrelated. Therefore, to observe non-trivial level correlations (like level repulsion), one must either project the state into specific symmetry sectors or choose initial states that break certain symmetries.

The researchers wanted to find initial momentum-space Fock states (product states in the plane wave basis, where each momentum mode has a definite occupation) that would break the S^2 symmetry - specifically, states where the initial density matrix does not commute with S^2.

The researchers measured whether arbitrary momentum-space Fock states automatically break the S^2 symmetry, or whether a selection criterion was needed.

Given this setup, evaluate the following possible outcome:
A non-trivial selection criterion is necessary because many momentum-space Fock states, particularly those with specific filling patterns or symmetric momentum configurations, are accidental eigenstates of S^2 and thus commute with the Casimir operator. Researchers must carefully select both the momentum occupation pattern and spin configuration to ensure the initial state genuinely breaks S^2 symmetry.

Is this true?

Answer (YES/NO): YES